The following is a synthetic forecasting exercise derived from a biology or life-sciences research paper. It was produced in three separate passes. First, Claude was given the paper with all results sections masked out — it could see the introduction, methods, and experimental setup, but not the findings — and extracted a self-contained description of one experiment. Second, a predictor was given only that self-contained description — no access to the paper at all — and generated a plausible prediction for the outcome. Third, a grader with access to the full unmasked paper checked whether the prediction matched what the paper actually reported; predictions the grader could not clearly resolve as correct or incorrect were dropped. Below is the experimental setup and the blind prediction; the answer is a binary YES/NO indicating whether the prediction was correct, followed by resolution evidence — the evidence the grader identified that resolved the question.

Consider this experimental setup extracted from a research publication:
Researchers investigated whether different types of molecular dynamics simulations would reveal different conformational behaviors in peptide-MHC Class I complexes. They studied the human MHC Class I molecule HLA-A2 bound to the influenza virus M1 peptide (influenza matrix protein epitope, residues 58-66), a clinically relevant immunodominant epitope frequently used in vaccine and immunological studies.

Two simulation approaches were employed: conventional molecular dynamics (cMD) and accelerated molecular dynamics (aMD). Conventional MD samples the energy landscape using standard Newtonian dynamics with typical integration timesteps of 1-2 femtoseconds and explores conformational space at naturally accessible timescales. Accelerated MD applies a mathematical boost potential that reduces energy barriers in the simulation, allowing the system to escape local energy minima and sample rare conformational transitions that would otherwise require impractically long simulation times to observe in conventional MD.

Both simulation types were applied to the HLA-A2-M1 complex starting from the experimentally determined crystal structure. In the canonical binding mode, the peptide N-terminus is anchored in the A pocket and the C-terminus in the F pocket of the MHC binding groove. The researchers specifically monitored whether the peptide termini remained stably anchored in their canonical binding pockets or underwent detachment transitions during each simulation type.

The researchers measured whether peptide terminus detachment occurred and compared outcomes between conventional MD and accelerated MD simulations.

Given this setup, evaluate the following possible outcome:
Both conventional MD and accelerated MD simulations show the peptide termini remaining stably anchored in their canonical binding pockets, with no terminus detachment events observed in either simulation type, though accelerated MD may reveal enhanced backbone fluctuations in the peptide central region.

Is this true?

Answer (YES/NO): NO